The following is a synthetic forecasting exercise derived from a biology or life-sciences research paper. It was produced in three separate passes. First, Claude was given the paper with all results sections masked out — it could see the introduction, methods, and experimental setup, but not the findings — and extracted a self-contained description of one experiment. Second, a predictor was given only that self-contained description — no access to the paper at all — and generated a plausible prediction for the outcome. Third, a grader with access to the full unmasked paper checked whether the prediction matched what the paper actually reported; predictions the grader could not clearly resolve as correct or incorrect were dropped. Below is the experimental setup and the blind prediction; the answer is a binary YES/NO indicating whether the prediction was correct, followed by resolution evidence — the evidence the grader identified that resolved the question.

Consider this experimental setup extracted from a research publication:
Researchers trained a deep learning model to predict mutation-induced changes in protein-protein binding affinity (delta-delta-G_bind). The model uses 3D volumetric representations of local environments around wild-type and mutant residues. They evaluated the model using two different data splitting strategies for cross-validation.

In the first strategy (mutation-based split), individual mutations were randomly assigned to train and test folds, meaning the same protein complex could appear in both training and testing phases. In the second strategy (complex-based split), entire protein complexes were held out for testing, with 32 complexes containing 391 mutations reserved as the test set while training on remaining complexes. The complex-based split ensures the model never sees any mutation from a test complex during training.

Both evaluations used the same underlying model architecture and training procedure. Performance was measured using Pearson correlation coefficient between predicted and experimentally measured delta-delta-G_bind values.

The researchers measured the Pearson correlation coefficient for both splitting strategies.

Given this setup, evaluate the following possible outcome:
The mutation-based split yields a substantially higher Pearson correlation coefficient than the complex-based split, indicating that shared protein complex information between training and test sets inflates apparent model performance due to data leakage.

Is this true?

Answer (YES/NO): YES